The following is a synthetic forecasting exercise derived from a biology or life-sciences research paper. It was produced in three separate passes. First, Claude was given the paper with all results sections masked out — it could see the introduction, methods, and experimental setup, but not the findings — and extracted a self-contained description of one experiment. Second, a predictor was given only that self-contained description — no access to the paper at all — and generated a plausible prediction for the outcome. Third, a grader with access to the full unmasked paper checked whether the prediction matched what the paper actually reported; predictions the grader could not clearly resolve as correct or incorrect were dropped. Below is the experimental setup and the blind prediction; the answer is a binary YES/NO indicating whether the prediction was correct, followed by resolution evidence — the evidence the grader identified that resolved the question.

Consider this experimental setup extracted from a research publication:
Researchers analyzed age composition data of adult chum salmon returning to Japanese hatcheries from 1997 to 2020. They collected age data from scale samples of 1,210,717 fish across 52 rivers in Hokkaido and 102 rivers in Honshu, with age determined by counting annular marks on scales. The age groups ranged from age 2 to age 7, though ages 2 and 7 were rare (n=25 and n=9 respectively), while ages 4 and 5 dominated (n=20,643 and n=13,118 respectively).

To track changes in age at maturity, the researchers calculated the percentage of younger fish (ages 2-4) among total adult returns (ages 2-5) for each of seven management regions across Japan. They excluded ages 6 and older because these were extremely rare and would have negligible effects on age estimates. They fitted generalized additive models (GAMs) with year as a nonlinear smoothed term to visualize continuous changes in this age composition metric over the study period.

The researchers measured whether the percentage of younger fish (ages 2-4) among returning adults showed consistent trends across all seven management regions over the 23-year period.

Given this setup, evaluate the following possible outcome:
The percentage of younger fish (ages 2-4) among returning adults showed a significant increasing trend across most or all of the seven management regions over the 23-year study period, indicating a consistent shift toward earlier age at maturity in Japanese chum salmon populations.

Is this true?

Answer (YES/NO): YES